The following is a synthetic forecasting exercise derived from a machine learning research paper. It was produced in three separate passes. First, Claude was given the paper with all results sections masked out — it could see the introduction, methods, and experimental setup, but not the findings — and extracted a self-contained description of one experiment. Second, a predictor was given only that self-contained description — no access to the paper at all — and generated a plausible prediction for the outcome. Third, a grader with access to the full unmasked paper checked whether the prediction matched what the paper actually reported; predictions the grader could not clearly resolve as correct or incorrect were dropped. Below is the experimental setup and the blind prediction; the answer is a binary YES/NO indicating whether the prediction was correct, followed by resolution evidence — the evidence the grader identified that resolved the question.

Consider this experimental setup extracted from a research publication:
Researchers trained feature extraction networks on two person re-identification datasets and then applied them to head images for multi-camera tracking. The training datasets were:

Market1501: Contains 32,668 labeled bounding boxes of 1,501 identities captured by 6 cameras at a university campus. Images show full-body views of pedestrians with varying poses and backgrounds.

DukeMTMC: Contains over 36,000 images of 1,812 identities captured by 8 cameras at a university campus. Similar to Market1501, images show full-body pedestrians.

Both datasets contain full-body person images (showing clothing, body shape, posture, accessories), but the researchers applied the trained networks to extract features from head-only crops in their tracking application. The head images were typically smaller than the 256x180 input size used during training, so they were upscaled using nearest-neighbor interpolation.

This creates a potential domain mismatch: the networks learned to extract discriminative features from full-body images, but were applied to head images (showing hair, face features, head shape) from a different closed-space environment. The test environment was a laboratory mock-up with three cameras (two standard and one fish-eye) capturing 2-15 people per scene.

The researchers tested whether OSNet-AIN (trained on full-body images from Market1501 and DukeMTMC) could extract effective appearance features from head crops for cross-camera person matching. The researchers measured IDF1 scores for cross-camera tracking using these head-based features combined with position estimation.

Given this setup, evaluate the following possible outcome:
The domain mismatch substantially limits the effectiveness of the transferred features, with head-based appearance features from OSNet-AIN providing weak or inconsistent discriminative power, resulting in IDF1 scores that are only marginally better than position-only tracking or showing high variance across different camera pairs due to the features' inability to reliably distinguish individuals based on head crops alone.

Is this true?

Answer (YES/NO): YES